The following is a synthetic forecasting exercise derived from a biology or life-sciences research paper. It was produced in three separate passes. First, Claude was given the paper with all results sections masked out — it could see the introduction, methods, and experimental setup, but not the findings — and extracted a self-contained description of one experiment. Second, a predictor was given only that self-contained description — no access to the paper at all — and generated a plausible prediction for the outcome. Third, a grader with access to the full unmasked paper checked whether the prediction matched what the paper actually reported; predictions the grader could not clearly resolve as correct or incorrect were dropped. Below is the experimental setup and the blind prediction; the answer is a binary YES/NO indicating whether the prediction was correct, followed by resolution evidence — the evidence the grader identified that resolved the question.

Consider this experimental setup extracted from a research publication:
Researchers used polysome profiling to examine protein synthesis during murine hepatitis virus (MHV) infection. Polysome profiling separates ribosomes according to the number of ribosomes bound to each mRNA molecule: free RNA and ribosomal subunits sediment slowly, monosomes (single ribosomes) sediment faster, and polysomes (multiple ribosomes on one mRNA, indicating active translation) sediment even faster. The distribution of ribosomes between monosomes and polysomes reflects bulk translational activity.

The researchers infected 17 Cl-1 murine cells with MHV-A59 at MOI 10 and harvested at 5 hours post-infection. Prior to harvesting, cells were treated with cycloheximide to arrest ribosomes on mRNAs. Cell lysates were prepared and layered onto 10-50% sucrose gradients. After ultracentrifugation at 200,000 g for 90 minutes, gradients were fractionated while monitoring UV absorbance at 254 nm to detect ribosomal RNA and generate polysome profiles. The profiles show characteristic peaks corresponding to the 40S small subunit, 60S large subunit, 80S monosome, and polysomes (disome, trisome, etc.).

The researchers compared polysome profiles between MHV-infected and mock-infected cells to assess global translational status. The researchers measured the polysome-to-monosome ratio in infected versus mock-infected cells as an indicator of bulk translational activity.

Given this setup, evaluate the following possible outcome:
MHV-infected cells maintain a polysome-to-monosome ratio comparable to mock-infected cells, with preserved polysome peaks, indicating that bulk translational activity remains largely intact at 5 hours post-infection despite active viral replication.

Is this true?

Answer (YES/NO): NO